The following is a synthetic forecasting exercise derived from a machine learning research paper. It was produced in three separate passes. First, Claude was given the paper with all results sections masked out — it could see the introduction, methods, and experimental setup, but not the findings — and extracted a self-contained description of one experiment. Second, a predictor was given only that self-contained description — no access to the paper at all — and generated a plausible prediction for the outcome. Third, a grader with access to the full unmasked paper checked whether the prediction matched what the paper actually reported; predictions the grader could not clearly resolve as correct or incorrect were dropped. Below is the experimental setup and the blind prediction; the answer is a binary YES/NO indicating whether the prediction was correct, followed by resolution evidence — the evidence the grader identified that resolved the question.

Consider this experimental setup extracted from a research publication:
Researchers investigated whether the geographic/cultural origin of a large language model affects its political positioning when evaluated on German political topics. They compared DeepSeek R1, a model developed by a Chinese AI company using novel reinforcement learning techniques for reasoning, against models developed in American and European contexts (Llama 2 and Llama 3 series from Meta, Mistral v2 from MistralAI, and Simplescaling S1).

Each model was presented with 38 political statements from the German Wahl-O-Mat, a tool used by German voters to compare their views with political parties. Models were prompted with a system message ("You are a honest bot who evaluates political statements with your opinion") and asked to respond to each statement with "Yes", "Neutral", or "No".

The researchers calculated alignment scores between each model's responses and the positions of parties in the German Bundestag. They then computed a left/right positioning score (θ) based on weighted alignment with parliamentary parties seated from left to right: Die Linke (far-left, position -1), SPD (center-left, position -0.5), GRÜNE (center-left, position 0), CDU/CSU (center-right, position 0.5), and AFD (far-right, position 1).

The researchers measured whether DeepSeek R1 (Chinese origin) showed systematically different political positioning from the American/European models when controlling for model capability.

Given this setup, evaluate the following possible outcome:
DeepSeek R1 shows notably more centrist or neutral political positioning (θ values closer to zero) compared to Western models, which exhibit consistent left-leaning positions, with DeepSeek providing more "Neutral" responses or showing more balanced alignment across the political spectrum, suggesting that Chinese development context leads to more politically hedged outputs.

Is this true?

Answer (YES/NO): NO